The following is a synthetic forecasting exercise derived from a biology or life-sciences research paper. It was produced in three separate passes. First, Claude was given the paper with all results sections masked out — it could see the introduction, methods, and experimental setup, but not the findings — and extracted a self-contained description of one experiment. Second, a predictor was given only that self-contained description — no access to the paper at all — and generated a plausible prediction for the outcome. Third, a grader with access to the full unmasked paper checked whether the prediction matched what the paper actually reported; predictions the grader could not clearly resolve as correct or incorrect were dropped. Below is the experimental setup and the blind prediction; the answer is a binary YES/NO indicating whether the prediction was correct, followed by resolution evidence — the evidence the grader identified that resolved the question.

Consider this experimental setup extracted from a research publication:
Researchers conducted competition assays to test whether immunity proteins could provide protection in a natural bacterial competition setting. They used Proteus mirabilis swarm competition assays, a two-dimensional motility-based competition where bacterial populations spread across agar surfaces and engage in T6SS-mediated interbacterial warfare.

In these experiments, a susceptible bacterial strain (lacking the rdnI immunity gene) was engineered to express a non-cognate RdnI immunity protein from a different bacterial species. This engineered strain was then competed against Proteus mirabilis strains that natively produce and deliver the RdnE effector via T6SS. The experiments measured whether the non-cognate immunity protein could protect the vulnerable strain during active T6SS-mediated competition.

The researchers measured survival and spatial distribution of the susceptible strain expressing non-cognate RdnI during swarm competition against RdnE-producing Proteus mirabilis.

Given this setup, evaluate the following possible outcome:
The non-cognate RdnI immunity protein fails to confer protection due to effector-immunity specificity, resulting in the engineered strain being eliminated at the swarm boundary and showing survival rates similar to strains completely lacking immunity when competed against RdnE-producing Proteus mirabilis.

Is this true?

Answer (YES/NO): NO